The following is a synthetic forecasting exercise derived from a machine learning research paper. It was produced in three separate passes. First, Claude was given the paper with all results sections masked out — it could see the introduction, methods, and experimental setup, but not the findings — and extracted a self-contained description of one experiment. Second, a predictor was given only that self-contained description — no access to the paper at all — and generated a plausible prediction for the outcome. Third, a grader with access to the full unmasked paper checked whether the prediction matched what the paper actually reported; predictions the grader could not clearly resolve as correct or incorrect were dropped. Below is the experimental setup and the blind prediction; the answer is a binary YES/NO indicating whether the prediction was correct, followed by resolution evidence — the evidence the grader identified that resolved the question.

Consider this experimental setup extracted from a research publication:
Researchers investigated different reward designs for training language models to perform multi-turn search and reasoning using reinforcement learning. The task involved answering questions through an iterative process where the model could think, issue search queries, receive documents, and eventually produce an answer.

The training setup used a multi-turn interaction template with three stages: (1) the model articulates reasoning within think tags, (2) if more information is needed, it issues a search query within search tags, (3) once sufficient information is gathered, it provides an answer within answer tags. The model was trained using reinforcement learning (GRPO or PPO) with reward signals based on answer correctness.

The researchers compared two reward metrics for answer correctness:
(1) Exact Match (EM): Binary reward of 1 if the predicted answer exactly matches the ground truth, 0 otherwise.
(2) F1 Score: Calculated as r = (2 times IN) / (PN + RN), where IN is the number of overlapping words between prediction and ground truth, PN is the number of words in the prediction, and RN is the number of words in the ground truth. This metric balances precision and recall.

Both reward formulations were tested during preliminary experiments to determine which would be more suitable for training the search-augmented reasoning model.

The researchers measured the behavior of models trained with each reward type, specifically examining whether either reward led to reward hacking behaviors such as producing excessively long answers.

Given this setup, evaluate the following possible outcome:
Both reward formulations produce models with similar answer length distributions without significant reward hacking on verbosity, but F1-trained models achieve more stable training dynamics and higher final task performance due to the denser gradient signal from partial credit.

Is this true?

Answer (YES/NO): NO